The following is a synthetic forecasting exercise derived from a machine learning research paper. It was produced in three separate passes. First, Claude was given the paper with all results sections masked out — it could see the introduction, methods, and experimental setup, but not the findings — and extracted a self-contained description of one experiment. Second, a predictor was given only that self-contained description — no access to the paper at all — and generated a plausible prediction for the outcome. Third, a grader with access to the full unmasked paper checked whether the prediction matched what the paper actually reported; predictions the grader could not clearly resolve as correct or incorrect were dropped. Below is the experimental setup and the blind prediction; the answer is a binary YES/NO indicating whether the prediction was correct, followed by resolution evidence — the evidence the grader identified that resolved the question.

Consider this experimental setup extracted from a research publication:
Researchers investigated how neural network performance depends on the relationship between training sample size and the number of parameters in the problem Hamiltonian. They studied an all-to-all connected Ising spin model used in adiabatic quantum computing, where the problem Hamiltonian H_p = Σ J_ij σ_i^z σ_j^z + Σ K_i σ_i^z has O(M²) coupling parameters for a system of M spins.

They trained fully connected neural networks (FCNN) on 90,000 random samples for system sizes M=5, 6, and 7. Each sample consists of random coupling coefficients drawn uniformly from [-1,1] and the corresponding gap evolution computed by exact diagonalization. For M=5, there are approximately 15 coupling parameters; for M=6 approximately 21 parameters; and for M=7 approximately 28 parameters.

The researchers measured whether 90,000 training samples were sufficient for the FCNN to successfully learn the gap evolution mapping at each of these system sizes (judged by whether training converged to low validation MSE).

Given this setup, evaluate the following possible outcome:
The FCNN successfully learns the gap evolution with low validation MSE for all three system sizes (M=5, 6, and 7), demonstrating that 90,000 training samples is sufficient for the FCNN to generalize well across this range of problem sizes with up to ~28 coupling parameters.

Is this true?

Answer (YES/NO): NO